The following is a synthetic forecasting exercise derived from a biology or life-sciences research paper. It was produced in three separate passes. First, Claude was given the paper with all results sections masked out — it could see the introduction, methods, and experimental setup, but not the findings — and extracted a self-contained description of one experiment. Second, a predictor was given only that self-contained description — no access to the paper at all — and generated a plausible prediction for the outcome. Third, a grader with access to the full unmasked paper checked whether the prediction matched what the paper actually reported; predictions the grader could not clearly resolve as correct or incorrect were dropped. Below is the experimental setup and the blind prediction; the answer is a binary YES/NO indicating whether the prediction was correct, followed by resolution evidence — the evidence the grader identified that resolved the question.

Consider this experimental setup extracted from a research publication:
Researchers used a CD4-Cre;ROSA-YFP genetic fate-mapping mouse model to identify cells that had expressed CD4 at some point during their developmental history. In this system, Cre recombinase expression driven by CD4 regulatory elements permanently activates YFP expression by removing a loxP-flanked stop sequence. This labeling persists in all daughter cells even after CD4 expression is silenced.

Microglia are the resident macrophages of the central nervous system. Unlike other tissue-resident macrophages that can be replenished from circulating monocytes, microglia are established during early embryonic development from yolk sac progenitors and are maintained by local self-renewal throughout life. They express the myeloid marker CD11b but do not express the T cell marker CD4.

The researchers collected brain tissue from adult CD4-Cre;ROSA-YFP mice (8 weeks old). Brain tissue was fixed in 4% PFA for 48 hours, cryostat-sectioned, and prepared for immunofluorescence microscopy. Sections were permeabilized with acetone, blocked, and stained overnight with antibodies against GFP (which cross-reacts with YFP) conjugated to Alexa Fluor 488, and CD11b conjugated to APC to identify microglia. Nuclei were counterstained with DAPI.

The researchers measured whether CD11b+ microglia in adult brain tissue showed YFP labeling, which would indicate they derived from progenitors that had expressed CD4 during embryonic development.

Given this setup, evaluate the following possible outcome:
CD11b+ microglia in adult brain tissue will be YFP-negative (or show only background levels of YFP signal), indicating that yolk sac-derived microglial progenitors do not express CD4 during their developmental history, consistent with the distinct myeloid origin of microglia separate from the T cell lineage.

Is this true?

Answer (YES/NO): NO